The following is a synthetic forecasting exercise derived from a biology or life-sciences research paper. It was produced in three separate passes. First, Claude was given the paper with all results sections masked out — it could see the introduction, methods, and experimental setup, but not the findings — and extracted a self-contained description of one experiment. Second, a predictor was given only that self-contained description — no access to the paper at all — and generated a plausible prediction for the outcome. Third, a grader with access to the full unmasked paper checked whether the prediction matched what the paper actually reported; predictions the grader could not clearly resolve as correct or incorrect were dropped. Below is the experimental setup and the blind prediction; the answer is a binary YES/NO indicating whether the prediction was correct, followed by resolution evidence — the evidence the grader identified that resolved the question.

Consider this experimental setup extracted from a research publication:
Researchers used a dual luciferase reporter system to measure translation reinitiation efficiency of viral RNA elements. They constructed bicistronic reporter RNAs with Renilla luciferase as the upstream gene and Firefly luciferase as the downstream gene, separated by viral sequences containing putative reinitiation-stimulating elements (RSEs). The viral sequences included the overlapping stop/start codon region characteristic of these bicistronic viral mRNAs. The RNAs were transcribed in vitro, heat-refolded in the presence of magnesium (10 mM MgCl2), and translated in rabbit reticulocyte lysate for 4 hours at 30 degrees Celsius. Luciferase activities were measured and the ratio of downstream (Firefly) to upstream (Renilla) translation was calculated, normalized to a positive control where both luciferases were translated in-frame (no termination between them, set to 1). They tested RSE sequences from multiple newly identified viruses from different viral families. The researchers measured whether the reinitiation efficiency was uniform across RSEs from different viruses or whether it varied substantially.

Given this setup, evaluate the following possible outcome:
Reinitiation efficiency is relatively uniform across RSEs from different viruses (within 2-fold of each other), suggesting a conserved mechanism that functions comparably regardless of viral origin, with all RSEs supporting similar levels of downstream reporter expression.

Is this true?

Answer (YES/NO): NO